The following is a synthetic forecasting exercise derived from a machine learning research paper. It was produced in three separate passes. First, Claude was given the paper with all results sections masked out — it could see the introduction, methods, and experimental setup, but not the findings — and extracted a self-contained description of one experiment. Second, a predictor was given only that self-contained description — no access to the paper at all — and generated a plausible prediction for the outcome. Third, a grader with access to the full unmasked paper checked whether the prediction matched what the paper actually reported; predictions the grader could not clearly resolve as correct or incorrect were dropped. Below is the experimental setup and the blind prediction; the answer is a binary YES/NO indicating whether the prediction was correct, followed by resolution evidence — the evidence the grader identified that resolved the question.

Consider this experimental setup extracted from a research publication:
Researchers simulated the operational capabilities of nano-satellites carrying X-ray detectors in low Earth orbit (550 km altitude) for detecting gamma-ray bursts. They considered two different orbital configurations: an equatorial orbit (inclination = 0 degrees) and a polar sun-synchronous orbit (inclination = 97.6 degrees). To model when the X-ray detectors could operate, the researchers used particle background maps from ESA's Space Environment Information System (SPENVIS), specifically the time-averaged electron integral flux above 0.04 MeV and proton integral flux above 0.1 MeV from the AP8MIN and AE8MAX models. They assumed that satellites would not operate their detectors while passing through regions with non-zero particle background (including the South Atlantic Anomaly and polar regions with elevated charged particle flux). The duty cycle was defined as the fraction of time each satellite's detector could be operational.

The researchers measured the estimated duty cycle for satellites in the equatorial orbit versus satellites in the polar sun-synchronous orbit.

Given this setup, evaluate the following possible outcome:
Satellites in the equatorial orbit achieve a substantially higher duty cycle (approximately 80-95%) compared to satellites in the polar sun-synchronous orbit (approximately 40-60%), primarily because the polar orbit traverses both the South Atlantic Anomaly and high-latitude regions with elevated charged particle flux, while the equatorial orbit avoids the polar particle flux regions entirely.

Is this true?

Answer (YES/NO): NO